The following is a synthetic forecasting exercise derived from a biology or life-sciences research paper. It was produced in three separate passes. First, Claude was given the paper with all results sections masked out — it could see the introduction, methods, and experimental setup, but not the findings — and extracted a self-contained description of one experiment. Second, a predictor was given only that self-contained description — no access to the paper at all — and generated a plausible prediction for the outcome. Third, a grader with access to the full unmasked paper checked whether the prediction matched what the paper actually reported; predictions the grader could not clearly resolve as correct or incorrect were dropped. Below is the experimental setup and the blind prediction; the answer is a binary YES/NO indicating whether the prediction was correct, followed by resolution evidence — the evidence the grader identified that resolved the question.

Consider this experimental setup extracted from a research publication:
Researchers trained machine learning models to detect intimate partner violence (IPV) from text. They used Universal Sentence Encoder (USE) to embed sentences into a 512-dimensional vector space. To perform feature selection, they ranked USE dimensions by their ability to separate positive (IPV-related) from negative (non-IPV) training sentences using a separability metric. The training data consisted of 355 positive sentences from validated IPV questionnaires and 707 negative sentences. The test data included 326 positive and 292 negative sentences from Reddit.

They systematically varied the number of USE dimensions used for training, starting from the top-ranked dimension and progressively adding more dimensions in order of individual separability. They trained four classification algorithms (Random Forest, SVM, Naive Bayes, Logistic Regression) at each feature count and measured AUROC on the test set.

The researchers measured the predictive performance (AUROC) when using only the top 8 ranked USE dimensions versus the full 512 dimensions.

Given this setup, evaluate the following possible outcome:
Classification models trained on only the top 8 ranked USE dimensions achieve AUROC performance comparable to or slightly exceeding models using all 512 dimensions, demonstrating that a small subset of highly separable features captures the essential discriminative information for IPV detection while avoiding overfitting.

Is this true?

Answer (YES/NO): NO